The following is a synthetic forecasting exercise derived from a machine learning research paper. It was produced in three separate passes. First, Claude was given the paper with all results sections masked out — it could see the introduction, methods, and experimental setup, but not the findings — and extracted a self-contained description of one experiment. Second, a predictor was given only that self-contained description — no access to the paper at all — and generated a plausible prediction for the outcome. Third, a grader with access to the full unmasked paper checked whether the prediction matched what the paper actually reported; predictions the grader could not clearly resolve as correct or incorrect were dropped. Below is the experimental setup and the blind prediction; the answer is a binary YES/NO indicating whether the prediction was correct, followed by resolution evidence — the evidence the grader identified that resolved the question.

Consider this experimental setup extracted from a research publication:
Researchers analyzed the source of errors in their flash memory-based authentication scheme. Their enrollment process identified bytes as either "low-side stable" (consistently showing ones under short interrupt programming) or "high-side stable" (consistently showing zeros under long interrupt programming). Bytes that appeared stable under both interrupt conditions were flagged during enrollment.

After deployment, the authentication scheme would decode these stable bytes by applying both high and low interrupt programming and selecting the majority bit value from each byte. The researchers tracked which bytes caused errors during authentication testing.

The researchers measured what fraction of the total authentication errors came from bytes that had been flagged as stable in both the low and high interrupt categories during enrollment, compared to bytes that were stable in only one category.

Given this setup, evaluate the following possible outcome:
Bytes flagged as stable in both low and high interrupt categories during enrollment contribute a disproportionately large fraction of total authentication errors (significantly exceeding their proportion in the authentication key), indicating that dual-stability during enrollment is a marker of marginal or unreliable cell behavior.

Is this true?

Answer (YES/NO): YES